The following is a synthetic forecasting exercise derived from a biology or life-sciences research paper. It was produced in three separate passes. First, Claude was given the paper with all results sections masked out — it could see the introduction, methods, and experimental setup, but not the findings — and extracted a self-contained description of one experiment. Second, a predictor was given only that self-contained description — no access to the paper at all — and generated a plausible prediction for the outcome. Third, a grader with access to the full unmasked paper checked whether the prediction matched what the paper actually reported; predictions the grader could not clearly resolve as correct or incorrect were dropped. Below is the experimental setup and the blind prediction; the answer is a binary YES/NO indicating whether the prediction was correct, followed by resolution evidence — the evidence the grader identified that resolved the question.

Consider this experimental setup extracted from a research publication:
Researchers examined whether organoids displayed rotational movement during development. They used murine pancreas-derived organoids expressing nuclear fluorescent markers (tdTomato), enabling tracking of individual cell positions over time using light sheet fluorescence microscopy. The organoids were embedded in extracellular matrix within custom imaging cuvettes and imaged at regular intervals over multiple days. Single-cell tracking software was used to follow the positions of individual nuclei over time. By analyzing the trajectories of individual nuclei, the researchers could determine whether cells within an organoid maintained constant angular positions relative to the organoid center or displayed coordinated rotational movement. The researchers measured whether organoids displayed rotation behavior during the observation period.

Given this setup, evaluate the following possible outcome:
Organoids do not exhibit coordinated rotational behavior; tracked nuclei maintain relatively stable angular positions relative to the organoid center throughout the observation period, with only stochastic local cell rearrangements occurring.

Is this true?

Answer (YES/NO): NO